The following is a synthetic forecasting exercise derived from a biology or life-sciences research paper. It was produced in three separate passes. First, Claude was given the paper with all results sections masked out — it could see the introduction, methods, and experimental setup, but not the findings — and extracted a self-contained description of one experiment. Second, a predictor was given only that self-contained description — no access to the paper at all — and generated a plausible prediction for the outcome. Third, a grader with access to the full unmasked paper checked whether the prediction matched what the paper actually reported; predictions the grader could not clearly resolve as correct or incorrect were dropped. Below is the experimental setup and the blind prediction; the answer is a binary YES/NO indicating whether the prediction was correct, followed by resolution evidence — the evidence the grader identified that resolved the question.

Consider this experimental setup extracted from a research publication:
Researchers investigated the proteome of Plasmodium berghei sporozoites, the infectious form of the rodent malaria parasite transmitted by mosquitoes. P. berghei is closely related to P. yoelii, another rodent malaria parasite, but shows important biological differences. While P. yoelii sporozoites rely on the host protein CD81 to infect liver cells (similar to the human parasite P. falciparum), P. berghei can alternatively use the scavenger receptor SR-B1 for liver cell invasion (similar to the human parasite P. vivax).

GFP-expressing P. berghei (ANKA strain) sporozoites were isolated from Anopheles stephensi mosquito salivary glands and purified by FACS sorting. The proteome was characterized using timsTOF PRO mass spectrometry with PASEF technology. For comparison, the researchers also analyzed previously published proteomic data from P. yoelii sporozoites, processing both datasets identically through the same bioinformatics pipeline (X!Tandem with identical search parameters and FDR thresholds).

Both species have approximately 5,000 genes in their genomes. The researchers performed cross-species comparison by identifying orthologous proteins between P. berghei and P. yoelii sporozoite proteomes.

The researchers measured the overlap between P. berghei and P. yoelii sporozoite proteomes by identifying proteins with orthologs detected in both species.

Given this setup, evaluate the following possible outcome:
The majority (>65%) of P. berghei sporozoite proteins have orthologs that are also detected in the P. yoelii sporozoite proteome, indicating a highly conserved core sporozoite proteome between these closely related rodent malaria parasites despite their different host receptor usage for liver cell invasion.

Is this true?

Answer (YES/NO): YES